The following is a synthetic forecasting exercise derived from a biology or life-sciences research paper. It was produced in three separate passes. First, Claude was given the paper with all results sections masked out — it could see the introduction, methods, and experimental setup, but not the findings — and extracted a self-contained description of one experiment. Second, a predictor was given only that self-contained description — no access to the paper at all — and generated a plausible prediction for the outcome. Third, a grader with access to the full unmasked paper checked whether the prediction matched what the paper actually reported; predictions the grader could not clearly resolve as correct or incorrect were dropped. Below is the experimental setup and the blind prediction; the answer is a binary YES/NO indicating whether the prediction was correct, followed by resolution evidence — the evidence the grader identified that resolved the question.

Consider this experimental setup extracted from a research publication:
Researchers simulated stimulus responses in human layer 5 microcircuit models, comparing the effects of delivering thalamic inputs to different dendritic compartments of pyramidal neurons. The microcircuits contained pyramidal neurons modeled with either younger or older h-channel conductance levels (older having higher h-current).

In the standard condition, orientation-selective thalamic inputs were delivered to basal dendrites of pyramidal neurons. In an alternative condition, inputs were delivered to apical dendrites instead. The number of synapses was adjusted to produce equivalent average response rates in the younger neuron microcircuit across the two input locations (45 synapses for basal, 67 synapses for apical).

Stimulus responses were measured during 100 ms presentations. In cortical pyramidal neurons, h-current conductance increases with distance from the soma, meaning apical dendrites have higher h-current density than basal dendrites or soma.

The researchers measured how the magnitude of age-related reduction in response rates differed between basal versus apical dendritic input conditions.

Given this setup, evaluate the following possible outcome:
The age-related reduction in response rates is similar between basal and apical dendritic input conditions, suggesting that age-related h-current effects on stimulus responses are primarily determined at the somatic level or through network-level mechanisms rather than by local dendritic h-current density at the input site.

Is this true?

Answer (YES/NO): NO